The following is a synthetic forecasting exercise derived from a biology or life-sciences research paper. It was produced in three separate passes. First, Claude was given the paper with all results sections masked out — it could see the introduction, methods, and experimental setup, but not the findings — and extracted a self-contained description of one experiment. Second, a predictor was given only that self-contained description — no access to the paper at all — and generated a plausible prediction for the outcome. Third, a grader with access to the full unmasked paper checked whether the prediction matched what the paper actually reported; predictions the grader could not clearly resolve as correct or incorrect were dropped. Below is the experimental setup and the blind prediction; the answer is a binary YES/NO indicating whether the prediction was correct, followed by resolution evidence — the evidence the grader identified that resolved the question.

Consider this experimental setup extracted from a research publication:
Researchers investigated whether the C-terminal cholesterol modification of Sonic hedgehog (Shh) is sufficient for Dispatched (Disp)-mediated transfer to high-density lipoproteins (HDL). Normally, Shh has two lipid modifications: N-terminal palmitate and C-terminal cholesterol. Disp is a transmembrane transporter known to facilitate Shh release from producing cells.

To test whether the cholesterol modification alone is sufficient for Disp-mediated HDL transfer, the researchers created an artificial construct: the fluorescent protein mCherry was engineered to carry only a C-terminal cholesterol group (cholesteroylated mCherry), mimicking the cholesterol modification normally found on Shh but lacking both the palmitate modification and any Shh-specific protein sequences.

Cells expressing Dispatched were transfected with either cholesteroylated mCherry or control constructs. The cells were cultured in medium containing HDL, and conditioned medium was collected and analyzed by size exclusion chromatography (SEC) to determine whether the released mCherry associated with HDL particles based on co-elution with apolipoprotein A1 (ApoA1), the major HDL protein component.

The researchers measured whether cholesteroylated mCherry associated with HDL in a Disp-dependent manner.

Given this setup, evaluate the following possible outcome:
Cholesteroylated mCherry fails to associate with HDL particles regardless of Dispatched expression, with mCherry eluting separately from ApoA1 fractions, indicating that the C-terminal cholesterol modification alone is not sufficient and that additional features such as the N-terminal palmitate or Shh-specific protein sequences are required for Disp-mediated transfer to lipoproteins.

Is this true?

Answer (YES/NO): NO